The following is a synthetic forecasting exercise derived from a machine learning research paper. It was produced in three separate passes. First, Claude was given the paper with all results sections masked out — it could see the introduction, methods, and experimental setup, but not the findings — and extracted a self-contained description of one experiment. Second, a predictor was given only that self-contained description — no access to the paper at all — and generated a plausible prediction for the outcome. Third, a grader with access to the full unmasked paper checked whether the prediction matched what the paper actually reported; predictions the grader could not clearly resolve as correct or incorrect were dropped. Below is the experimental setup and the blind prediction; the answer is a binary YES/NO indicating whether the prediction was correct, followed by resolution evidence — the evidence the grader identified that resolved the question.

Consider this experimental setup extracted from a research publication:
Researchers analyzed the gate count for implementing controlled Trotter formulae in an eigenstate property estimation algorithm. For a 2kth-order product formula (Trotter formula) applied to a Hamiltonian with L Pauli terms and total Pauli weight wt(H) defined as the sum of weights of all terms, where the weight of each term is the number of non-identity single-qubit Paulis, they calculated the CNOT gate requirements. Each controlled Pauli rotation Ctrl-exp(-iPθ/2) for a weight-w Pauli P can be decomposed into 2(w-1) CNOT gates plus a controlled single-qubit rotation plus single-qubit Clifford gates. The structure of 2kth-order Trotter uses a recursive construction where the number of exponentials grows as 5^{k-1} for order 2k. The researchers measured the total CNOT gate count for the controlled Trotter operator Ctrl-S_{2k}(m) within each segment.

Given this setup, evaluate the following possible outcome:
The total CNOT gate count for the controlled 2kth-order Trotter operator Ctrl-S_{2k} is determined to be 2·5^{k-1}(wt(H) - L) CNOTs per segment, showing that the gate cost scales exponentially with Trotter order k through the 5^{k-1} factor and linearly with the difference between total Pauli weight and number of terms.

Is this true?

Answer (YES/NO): NO